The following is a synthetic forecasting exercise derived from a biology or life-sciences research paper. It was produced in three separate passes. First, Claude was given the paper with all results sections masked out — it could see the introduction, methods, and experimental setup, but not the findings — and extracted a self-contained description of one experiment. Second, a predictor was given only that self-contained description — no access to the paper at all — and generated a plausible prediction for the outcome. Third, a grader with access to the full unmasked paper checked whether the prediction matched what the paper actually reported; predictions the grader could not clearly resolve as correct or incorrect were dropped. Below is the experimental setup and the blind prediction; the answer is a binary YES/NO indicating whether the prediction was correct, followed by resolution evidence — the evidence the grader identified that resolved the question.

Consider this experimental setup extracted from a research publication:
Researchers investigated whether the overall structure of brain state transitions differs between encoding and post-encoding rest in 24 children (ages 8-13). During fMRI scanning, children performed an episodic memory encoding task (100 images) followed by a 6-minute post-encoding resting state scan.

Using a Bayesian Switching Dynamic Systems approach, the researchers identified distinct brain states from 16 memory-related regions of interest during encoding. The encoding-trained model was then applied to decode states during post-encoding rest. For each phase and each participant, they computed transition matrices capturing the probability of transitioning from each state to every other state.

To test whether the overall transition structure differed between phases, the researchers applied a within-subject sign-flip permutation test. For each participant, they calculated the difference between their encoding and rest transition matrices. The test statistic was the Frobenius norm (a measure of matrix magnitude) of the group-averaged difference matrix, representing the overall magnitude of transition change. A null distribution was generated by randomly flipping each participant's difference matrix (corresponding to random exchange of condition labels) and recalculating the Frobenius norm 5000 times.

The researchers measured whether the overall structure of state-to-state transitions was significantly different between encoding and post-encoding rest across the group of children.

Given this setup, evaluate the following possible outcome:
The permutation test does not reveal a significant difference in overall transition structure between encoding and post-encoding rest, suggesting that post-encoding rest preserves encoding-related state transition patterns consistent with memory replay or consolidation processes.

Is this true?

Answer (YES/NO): NO